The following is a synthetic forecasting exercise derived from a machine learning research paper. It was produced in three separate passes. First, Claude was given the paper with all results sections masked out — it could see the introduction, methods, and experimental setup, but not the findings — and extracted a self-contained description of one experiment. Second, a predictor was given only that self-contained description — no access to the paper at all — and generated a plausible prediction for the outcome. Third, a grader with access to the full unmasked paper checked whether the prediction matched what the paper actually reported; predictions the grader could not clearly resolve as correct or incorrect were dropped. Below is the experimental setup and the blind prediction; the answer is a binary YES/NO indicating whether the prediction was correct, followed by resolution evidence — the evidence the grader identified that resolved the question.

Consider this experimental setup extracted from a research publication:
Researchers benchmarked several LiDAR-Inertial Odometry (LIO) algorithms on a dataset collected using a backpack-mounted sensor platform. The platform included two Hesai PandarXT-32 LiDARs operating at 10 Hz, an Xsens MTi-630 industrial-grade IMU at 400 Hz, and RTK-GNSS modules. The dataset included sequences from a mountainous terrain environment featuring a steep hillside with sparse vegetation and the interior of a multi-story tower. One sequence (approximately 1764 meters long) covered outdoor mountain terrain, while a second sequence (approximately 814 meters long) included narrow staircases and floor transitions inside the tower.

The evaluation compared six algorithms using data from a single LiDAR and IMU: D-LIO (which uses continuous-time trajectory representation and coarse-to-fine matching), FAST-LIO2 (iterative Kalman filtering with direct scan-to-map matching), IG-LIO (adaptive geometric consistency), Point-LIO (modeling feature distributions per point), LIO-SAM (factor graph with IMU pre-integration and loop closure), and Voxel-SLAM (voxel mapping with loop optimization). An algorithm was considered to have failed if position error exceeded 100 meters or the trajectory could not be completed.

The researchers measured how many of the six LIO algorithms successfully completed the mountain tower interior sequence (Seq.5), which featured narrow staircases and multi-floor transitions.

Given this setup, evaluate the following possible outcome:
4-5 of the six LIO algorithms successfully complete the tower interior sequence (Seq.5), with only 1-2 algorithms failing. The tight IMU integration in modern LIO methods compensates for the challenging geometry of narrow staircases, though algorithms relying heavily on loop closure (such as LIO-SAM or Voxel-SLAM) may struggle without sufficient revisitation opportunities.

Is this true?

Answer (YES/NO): NO